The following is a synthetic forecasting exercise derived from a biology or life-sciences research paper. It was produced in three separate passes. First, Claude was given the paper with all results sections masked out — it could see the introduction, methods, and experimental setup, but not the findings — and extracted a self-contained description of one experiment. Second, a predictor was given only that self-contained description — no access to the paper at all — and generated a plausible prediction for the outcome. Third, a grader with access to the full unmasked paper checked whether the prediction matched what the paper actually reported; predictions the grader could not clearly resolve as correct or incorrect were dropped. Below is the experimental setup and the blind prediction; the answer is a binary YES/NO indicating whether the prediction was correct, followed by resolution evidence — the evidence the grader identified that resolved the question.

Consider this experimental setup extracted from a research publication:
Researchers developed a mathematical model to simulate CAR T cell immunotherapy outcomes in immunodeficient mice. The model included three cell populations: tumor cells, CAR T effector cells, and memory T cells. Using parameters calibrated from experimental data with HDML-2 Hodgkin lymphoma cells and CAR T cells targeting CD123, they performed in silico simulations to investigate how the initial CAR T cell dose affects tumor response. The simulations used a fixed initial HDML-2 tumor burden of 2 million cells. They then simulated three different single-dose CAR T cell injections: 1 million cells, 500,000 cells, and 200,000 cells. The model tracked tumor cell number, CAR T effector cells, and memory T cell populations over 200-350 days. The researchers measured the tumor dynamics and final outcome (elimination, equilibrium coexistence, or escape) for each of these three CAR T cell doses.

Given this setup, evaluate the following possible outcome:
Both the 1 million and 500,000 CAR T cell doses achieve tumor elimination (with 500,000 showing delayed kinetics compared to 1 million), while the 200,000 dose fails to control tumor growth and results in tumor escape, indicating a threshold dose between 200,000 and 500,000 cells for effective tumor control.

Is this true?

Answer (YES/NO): NO